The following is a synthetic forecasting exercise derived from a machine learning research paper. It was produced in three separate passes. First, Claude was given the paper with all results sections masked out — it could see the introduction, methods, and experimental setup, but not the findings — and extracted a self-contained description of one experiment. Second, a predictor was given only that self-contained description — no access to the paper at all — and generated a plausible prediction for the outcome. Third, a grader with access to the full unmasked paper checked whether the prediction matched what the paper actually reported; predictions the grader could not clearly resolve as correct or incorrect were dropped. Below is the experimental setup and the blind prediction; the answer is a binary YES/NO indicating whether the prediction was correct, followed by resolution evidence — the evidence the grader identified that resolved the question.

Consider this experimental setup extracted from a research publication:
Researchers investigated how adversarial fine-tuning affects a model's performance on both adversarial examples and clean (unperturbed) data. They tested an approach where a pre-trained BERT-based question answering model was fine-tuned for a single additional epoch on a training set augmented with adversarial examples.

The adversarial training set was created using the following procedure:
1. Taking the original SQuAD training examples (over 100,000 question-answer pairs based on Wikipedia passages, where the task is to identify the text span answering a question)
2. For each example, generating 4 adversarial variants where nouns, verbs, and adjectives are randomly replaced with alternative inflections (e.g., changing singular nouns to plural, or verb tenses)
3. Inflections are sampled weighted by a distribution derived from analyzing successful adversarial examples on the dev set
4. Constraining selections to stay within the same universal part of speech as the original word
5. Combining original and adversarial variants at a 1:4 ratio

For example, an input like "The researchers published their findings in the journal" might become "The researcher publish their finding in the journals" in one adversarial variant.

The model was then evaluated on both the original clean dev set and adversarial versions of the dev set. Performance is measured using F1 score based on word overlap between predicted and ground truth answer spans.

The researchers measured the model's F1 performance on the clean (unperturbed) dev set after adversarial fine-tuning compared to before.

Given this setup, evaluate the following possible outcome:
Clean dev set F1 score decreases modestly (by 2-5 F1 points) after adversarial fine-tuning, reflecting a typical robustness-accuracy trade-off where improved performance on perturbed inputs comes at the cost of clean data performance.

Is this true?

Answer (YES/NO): NO